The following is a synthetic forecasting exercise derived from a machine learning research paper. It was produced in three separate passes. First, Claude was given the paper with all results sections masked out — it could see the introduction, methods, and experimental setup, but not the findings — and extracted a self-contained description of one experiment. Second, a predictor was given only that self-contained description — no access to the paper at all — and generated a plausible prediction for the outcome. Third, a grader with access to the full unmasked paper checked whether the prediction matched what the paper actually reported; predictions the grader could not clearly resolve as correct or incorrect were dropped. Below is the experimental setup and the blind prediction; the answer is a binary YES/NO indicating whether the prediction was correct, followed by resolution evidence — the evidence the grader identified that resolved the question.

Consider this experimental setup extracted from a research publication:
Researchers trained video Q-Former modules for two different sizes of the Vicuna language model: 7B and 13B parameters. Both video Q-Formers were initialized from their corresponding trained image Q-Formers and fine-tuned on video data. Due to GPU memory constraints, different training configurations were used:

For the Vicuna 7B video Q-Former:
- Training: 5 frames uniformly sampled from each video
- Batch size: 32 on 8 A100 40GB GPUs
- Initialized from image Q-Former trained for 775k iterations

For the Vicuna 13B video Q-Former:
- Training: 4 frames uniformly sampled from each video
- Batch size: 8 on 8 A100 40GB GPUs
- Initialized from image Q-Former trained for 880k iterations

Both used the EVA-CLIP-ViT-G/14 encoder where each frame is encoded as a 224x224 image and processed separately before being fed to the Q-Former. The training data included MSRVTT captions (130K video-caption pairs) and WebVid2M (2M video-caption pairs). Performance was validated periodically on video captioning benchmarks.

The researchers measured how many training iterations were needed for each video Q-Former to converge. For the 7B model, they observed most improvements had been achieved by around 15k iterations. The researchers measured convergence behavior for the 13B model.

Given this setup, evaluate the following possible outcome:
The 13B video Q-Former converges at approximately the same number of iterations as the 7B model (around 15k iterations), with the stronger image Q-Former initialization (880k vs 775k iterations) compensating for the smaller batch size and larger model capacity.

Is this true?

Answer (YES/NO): NO